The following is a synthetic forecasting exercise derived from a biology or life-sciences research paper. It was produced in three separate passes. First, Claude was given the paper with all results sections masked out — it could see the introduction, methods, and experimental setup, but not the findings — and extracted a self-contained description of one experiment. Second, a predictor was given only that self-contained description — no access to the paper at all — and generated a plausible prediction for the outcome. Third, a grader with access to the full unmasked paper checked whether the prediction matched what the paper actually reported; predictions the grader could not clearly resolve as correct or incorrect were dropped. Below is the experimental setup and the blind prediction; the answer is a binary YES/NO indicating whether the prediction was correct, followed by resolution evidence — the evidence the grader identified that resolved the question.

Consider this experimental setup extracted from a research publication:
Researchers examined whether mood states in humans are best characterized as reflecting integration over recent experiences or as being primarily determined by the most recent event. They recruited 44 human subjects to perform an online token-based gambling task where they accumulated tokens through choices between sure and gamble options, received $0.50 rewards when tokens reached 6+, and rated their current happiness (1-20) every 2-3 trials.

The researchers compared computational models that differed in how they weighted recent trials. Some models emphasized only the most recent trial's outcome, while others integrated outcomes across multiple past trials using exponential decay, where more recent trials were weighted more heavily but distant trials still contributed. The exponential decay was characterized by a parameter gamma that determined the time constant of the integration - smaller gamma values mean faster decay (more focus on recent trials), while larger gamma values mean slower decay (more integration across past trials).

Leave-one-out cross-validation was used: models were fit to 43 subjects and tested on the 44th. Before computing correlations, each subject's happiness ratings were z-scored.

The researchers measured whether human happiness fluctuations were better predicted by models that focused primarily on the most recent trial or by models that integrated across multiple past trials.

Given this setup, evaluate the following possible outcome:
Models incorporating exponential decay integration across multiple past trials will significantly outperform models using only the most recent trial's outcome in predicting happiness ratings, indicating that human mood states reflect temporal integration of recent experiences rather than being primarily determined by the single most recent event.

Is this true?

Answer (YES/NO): YES